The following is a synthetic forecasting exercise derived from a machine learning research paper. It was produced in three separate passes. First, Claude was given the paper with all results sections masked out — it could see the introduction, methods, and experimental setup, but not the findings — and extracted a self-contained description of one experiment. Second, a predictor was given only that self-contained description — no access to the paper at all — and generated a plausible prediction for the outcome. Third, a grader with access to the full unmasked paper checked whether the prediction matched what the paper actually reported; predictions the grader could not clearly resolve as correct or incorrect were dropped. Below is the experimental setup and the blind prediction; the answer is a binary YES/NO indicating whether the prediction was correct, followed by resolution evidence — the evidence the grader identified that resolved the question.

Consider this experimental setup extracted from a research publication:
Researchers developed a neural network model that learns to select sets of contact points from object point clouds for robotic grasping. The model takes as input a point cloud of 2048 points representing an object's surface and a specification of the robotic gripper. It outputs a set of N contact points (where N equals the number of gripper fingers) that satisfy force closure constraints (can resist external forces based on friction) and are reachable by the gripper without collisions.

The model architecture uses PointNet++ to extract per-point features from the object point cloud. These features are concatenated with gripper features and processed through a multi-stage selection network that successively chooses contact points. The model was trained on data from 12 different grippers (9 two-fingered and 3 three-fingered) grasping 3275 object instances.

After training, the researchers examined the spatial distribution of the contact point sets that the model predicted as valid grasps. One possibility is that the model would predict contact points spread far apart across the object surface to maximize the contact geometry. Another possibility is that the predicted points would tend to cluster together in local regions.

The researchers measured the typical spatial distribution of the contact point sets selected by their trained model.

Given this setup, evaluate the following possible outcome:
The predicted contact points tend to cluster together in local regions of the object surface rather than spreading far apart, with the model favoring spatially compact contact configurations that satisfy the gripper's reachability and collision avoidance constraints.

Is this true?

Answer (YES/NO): YES